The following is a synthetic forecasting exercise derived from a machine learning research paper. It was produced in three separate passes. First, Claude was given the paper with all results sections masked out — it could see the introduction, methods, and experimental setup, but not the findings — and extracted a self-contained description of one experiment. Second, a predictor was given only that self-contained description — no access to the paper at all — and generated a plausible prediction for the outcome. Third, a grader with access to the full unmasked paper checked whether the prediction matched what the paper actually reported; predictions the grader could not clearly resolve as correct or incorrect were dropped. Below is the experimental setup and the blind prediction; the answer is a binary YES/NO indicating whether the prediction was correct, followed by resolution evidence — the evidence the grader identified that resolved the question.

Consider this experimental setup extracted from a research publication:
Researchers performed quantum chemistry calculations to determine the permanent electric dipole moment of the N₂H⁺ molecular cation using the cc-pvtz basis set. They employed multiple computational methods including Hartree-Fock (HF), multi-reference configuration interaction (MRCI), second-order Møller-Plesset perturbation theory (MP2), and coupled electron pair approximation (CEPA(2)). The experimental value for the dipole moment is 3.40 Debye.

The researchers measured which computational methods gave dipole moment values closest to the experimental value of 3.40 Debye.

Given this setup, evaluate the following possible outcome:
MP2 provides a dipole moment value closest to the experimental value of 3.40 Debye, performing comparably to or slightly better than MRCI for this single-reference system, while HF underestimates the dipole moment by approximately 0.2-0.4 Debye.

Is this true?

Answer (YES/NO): NO